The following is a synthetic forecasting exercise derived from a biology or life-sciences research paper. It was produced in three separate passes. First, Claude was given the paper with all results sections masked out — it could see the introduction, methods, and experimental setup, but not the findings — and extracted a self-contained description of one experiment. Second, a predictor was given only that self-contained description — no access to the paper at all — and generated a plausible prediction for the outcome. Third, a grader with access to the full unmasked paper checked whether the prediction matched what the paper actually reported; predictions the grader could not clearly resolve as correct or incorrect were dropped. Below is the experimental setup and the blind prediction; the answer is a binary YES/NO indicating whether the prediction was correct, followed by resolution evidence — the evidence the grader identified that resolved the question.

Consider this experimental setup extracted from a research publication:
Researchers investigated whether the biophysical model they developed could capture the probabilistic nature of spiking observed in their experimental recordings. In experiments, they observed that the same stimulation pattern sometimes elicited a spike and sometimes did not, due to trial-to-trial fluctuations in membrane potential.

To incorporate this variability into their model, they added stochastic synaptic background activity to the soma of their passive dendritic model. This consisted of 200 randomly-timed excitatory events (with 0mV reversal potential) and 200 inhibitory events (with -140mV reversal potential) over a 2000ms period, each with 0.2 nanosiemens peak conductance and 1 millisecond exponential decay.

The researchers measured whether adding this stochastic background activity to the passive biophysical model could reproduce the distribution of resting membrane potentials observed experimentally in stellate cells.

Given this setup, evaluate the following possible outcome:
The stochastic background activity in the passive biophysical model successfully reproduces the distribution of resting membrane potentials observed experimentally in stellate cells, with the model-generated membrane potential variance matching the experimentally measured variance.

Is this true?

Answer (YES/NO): YES